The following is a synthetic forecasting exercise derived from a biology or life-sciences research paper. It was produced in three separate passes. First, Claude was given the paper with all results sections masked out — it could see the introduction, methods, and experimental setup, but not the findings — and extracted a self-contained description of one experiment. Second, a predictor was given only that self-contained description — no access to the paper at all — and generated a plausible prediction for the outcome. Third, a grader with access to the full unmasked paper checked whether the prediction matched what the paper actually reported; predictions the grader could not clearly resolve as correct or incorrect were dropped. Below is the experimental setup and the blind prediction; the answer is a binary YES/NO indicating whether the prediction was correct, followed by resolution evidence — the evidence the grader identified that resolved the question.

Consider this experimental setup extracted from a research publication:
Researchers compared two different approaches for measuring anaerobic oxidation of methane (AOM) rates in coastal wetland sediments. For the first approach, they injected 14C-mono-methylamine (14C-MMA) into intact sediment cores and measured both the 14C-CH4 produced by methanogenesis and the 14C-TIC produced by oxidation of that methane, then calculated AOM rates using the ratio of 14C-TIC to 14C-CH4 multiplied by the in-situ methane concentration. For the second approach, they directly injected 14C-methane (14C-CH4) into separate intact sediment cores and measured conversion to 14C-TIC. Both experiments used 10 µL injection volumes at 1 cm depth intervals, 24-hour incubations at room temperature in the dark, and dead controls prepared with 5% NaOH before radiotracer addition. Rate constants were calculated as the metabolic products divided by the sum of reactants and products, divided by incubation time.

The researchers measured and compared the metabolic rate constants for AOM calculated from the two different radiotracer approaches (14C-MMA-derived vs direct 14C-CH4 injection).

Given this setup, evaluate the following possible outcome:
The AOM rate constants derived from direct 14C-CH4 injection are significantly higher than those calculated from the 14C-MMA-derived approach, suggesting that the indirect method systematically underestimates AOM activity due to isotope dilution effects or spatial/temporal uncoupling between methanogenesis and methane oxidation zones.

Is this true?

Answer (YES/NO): NO